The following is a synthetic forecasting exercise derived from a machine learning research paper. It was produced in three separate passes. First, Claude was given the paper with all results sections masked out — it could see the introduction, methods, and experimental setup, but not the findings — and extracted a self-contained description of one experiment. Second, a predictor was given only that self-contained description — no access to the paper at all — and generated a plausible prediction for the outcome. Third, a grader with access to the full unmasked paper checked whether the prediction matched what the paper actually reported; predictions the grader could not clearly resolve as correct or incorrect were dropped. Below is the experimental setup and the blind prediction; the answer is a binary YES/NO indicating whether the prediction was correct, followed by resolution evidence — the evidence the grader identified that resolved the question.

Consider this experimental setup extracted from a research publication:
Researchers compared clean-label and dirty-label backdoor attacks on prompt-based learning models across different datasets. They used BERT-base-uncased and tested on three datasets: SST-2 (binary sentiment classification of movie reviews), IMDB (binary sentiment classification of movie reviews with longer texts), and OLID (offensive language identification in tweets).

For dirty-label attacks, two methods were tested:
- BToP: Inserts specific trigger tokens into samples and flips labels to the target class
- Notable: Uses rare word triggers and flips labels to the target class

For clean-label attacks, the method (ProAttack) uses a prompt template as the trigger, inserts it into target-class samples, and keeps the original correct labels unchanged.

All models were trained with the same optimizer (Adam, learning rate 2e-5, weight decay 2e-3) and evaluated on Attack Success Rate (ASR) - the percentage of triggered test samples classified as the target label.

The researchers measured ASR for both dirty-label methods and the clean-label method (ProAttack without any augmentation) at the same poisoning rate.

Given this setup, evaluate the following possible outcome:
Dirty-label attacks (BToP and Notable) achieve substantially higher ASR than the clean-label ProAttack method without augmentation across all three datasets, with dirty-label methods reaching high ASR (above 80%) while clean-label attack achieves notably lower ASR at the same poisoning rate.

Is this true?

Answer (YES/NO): NO